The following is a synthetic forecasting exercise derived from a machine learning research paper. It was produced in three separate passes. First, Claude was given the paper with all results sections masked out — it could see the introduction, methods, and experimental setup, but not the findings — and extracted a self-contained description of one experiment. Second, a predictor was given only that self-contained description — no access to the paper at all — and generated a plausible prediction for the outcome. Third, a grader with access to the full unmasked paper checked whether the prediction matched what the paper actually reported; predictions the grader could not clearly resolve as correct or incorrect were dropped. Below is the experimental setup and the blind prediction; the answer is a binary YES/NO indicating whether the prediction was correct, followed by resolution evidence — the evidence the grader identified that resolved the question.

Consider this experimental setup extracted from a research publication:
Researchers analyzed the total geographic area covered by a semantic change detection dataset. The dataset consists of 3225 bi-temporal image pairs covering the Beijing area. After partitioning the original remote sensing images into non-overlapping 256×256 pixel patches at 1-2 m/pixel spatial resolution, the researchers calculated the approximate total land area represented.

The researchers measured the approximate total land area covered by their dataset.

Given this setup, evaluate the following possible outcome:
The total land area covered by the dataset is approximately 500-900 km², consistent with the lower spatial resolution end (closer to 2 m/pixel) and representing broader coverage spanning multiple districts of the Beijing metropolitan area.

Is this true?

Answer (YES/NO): YES